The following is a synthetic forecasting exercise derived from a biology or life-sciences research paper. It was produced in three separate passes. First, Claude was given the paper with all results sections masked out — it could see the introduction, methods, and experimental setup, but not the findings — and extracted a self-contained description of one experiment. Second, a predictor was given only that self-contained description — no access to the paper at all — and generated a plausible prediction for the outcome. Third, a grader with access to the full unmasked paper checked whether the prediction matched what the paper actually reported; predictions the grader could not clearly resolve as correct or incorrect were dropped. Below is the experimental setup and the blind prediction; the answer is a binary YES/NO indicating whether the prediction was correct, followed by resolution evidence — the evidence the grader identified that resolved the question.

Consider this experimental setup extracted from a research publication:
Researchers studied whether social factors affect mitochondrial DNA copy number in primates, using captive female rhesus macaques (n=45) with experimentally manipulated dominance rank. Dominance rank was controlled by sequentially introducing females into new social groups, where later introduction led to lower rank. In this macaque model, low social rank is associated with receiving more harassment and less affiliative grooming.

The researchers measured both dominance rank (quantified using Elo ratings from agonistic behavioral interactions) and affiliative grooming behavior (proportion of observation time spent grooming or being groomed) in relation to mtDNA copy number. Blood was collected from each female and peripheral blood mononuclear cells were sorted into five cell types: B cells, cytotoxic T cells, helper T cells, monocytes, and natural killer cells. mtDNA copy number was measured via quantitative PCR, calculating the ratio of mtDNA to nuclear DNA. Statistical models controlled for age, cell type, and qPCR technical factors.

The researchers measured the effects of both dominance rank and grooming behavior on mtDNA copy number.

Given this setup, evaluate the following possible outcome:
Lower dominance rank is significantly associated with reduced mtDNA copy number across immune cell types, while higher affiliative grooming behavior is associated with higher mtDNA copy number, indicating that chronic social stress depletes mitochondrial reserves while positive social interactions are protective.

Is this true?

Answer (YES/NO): NO